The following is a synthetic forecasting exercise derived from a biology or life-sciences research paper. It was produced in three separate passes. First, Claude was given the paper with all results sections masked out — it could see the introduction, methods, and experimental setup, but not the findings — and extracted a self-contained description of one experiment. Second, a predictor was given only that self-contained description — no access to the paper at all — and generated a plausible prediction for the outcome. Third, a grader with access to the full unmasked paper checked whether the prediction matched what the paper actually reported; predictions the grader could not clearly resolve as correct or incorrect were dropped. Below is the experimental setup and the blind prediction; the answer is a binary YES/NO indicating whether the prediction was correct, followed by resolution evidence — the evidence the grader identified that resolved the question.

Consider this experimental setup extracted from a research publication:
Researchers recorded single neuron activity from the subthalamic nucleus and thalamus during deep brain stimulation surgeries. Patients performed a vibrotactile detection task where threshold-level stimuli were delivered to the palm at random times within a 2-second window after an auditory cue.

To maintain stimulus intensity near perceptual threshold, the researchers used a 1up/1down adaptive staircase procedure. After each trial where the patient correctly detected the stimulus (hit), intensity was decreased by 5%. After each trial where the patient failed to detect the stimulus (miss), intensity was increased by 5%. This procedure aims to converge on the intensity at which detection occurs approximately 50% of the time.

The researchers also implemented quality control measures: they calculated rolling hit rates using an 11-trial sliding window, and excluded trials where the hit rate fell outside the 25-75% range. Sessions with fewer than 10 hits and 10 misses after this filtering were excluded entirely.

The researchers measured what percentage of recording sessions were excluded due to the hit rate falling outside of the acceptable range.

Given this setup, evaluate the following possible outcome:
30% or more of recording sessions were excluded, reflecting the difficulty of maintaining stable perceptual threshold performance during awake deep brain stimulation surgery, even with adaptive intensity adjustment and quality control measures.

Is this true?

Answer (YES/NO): NO